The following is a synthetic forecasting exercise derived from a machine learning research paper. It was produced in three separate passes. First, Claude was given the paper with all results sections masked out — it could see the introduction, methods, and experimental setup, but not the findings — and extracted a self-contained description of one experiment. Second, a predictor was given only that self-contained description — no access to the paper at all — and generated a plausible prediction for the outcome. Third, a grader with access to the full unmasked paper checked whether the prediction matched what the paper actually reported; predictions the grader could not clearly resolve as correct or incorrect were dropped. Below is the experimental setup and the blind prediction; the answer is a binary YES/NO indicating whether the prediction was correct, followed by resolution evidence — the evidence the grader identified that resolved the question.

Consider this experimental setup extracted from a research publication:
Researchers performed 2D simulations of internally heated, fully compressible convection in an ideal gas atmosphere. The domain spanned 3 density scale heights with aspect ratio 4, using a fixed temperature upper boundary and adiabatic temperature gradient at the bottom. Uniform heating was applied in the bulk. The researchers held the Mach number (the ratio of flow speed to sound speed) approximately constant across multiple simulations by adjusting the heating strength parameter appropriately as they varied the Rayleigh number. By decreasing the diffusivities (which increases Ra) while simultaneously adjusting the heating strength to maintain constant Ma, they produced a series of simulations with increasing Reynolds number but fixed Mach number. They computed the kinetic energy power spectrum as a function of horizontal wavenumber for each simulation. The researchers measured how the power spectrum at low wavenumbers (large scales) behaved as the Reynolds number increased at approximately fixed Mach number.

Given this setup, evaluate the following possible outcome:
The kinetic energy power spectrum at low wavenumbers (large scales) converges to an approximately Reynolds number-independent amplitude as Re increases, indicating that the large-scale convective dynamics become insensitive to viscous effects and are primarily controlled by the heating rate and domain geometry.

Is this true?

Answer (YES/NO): YES